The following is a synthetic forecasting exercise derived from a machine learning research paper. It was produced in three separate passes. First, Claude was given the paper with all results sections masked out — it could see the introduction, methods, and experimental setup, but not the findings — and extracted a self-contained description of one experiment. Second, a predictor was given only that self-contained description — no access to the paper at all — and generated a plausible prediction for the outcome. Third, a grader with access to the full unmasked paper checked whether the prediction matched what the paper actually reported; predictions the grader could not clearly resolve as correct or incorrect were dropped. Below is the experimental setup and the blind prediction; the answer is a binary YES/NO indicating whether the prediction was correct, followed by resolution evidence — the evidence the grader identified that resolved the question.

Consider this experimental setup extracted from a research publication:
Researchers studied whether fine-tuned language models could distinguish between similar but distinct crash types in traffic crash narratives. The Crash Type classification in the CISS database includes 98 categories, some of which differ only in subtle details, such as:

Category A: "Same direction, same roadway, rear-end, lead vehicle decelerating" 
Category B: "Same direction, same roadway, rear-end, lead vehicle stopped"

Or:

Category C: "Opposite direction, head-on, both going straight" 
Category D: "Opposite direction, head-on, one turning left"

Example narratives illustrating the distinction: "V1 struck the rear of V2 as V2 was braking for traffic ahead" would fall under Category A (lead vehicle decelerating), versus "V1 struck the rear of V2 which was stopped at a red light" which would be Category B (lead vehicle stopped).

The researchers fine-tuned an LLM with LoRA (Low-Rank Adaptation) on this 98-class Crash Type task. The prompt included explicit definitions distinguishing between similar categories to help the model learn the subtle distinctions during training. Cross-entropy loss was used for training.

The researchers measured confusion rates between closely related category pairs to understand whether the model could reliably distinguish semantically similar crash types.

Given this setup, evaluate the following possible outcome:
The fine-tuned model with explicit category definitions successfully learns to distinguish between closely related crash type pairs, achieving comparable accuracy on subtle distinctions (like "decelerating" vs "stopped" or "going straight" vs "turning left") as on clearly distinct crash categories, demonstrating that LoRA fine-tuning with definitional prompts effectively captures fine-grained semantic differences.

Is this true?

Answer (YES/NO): NO